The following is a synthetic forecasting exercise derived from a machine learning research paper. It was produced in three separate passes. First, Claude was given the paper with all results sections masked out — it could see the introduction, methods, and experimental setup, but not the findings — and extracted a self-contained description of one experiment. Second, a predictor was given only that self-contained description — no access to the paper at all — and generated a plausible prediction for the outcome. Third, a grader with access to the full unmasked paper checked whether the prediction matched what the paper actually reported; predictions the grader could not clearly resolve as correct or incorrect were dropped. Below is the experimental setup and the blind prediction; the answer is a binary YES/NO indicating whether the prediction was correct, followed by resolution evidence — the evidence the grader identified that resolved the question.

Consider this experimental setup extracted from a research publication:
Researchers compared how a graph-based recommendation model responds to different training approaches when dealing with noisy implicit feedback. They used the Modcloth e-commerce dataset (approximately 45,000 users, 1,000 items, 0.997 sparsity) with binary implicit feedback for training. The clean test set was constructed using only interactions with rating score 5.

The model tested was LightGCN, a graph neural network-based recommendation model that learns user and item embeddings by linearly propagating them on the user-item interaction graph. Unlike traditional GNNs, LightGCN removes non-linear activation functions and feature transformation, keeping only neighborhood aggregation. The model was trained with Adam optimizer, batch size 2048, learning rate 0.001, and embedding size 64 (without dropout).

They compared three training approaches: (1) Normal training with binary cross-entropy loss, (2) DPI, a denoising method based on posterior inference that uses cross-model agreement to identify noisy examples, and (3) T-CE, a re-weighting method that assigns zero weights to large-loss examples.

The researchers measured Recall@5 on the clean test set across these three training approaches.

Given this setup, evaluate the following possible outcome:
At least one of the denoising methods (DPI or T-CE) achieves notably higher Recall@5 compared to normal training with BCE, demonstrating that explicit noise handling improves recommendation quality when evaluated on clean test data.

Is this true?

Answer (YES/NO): YES